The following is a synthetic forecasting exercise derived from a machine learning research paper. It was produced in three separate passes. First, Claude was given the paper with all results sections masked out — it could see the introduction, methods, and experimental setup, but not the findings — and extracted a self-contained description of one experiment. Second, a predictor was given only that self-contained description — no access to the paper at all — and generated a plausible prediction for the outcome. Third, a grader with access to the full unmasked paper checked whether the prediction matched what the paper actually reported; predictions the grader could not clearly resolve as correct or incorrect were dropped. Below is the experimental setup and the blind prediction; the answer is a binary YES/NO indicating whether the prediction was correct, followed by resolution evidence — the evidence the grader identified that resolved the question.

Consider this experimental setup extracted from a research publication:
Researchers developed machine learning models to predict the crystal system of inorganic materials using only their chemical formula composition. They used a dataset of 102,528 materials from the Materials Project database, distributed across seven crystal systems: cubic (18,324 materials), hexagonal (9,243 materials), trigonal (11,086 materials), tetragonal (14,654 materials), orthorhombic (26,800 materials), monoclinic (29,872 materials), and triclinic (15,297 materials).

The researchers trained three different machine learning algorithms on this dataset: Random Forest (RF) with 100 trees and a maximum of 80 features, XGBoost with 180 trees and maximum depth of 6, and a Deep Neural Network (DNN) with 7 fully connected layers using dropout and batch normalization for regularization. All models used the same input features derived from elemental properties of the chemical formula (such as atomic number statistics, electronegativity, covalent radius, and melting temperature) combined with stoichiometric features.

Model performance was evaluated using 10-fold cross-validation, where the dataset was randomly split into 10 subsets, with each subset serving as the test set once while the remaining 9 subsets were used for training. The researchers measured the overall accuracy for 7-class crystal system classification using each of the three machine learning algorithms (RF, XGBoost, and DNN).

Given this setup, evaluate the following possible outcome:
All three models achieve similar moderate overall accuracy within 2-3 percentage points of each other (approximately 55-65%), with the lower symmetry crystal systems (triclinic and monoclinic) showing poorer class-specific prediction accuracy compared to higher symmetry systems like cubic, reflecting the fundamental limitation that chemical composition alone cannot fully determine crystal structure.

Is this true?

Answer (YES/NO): NO